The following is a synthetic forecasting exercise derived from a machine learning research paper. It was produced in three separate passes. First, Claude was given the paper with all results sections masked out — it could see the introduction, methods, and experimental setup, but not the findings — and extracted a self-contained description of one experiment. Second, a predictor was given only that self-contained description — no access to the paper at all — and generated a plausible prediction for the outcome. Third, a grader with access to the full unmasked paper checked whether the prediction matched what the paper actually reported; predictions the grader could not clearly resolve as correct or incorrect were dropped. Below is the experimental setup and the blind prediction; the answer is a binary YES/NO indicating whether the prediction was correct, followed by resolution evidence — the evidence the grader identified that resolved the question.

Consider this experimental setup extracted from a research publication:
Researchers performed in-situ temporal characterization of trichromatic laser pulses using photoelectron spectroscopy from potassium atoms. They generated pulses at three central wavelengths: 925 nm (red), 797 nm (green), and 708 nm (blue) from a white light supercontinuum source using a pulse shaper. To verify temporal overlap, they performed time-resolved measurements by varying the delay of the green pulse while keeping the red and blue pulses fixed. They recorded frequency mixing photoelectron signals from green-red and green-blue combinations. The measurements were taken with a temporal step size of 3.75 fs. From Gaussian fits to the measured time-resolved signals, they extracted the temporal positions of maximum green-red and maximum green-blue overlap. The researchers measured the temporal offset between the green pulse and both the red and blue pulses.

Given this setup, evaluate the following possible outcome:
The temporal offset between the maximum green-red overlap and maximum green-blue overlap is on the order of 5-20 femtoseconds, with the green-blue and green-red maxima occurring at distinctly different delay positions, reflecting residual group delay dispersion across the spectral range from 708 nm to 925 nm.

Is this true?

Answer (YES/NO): NO